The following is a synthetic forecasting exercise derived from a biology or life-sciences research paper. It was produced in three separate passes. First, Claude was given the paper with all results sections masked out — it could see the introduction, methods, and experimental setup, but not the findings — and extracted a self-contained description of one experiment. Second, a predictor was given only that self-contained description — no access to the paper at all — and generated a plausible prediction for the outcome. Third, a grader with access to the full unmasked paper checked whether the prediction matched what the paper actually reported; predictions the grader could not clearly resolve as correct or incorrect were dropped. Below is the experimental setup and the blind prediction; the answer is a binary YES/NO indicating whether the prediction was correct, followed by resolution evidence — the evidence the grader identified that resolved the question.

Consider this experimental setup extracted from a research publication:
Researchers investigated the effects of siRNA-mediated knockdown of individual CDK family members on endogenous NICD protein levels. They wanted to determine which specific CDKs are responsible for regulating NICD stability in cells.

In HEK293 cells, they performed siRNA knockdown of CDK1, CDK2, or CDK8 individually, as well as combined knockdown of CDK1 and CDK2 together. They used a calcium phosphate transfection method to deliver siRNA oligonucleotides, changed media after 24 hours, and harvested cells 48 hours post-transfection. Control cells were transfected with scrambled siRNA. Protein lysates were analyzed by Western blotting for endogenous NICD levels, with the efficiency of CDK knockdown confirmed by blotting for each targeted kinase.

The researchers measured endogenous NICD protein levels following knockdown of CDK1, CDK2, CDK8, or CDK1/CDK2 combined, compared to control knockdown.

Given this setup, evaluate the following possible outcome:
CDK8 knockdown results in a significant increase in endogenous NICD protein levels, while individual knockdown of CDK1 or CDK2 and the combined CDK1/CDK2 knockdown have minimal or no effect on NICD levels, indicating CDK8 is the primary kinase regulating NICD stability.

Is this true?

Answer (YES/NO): NO